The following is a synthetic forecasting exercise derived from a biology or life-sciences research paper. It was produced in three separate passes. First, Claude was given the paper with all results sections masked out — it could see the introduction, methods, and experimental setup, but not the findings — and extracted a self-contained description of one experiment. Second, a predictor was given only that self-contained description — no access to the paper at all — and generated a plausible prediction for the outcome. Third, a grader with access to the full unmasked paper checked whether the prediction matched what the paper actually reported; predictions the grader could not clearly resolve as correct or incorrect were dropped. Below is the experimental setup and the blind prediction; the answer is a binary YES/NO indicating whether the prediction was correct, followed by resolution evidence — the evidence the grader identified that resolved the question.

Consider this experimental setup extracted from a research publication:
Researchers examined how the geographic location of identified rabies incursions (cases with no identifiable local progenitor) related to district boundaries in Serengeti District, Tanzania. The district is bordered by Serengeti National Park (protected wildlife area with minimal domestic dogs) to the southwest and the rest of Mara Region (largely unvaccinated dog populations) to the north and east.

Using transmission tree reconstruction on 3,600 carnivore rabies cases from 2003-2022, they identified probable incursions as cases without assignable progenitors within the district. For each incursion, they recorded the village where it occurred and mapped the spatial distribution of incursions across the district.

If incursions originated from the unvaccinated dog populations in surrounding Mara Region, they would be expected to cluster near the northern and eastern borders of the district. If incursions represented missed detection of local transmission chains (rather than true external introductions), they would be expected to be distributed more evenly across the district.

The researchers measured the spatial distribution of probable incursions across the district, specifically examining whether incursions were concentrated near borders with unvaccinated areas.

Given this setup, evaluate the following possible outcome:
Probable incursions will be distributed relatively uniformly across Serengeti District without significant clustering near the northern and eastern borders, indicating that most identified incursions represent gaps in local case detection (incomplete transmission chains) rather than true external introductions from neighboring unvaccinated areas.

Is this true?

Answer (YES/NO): NO